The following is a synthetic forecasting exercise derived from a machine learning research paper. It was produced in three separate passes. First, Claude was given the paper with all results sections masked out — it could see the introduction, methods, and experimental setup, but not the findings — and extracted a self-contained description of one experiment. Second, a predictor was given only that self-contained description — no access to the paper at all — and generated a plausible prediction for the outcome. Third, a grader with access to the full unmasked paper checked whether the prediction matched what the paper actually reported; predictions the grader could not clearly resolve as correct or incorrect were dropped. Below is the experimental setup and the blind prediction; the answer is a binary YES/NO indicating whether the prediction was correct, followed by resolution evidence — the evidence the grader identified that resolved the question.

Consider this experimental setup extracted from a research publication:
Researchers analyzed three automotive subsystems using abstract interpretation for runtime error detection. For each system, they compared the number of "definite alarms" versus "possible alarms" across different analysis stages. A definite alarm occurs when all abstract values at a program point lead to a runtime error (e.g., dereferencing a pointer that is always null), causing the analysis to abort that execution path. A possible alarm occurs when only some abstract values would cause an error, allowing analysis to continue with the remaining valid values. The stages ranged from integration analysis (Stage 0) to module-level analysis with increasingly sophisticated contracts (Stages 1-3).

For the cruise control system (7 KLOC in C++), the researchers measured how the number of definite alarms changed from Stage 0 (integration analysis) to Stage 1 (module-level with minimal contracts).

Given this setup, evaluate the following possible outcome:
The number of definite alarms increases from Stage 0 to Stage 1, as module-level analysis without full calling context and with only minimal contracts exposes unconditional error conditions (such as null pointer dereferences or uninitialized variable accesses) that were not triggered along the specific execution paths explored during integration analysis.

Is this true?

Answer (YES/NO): YES